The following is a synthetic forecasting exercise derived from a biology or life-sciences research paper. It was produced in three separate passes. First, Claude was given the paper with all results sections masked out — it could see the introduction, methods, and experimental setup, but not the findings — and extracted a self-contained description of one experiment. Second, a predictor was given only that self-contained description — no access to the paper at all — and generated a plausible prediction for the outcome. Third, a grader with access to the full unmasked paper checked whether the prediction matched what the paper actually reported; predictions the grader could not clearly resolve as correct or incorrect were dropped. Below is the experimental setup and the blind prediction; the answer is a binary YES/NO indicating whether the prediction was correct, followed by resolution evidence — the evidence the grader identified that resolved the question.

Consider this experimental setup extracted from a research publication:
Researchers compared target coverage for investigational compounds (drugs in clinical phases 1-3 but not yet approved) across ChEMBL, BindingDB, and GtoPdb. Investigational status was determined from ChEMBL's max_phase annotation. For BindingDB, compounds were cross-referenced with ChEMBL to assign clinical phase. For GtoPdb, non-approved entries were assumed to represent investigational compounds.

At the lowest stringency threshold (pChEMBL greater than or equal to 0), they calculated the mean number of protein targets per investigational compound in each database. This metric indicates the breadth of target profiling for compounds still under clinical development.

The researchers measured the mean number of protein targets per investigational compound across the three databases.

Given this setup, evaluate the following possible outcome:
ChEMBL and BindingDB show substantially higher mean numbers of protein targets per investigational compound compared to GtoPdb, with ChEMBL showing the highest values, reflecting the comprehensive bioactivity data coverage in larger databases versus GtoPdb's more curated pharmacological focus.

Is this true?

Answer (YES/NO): YES